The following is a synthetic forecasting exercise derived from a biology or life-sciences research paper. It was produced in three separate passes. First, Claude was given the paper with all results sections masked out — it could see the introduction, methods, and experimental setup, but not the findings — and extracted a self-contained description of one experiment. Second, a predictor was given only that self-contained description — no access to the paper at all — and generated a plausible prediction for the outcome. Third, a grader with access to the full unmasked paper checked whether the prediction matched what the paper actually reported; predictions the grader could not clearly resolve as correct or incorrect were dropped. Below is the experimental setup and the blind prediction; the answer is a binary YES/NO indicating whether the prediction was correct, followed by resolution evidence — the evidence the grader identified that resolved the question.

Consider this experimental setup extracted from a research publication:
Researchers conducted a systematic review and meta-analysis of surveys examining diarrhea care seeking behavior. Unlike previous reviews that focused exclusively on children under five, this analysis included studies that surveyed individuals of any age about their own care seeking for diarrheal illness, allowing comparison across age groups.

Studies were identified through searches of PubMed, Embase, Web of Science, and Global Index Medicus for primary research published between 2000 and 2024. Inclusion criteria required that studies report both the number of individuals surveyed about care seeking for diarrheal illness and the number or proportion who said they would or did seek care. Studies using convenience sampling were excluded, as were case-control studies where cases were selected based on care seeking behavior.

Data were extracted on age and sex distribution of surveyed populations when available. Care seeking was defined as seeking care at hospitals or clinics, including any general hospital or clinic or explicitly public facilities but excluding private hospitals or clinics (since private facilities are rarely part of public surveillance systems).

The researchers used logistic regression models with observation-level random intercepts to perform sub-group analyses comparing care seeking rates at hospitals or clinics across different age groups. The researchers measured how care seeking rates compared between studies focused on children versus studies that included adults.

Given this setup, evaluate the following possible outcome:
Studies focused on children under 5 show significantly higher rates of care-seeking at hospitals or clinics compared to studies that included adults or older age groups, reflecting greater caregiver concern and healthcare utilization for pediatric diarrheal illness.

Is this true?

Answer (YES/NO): NO